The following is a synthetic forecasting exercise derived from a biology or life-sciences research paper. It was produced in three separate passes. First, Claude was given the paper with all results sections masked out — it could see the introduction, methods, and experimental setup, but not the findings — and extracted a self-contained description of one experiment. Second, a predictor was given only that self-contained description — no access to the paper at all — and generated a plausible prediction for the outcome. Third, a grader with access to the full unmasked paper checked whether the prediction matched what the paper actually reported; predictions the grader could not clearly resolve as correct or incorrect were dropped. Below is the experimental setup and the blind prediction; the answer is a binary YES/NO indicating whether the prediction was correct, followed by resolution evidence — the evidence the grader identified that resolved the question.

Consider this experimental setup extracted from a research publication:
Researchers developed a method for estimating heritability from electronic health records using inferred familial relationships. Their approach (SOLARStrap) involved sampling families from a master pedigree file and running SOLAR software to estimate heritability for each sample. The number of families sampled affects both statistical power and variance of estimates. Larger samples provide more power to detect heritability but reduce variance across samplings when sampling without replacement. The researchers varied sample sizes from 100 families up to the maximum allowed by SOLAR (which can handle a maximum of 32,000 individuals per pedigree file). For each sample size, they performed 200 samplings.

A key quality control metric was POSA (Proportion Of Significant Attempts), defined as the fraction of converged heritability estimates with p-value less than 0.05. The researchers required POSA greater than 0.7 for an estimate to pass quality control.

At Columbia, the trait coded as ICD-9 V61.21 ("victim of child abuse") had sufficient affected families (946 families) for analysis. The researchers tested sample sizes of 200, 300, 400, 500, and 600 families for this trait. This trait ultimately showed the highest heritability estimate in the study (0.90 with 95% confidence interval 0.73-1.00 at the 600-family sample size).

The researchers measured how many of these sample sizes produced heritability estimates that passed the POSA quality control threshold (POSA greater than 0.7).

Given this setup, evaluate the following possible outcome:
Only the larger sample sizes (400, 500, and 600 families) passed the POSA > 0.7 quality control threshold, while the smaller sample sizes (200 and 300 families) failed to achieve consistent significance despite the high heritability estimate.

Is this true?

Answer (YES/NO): NO